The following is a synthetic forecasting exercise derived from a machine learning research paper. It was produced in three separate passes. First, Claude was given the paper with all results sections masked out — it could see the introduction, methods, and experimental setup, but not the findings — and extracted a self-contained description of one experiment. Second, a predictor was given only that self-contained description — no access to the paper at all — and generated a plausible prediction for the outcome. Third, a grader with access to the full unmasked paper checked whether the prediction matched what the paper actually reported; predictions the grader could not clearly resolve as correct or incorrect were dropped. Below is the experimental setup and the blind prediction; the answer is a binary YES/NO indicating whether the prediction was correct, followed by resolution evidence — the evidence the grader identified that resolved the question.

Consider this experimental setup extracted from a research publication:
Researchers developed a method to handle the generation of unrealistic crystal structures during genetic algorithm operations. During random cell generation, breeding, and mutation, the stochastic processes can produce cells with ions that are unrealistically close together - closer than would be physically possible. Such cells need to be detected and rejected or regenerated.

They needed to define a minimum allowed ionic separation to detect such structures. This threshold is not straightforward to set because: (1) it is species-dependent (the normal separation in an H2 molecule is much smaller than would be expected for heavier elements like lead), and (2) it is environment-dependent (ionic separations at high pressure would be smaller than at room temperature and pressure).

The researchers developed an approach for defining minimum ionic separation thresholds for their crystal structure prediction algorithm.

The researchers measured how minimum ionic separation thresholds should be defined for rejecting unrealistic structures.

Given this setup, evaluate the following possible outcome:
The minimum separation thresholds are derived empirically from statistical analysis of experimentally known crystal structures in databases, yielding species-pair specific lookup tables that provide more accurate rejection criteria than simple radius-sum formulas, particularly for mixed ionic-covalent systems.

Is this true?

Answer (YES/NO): NO